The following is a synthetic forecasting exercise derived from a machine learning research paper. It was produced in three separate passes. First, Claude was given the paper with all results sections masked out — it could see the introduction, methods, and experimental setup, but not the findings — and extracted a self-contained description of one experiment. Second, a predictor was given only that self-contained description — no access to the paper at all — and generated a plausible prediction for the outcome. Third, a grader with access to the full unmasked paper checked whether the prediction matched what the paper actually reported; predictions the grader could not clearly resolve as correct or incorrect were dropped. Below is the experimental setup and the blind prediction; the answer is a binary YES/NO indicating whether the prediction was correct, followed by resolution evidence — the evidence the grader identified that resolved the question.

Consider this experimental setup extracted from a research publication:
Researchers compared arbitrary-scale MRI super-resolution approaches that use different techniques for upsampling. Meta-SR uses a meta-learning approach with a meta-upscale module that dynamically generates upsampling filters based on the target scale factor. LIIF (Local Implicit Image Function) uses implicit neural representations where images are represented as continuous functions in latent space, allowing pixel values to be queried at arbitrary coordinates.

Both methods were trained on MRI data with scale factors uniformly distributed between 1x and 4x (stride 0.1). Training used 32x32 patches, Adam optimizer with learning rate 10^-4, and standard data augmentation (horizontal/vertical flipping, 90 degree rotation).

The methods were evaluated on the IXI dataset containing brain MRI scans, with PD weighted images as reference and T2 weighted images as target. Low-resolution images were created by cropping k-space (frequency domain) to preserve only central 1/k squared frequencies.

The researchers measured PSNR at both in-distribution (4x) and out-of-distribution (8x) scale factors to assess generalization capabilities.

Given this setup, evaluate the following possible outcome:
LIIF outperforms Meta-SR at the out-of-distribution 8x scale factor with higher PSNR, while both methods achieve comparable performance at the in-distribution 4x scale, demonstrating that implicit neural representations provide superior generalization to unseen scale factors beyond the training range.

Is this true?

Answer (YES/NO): NO